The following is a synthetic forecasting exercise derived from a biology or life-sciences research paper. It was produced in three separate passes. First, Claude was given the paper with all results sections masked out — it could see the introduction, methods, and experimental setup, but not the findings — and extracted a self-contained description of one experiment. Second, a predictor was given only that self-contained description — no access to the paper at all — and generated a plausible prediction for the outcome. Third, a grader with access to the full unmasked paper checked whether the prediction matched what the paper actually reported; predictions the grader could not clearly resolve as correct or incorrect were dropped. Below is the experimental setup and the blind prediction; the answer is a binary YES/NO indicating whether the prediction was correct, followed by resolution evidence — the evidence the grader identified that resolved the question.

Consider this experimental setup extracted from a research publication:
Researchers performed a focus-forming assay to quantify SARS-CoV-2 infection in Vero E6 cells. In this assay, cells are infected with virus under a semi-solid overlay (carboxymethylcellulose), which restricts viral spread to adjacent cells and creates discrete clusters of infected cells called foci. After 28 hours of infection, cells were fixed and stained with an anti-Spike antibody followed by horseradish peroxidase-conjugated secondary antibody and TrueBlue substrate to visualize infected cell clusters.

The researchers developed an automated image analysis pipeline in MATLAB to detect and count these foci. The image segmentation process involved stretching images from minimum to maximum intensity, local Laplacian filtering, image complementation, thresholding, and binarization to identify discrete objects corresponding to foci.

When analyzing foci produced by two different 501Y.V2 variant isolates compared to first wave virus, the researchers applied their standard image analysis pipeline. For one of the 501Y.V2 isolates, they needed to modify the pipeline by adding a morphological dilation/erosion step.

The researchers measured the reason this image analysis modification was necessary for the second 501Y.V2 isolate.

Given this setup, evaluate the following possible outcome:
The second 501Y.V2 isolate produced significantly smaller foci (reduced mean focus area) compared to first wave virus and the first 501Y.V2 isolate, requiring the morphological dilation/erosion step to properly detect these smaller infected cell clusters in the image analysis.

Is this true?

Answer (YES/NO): NO